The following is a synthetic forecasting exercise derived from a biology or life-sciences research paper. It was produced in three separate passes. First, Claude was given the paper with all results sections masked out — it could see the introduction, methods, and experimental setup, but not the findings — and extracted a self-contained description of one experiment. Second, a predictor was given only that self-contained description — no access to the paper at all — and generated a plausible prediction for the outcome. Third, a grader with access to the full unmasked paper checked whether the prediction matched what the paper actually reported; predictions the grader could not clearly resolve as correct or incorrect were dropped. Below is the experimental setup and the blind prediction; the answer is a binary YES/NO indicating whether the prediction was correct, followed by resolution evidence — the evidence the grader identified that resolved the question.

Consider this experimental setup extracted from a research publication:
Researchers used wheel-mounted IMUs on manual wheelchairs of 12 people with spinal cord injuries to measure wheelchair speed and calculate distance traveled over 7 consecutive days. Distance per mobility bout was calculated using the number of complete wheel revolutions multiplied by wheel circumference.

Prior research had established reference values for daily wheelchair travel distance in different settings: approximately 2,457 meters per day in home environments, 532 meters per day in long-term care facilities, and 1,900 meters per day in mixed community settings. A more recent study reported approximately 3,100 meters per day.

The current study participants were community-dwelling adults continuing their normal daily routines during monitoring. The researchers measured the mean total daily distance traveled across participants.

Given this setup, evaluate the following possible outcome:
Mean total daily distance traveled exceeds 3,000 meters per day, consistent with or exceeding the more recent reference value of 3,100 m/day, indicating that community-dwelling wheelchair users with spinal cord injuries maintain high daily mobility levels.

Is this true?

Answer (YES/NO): NO